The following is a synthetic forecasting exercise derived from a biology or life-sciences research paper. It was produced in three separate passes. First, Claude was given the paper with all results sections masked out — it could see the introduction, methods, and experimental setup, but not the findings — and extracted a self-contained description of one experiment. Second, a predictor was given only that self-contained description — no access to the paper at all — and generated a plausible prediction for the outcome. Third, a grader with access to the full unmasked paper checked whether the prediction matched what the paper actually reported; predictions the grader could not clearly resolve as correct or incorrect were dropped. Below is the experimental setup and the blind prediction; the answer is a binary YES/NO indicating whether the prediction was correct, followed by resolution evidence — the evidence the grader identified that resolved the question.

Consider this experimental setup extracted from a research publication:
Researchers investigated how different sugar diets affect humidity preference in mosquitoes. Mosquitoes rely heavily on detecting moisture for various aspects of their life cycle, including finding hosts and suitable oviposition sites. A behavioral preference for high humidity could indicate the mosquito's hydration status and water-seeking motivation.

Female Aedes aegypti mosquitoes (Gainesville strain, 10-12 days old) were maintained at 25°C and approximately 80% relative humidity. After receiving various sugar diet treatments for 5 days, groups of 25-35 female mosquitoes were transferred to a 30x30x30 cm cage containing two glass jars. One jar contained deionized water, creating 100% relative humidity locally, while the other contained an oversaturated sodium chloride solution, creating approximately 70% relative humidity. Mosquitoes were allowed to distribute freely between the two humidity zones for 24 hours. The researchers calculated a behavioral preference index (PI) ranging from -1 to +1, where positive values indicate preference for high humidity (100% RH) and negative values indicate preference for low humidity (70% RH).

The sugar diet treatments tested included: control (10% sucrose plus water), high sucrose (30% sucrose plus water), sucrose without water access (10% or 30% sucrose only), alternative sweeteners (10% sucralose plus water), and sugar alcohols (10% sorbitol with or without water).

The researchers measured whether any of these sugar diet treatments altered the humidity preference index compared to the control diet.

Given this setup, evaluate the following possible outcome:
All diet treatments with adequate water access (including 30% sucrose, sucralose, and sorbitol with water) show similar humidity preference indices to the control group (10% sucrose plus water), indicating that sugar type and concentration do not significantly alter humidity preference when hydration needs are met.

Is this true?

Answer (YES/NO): NO